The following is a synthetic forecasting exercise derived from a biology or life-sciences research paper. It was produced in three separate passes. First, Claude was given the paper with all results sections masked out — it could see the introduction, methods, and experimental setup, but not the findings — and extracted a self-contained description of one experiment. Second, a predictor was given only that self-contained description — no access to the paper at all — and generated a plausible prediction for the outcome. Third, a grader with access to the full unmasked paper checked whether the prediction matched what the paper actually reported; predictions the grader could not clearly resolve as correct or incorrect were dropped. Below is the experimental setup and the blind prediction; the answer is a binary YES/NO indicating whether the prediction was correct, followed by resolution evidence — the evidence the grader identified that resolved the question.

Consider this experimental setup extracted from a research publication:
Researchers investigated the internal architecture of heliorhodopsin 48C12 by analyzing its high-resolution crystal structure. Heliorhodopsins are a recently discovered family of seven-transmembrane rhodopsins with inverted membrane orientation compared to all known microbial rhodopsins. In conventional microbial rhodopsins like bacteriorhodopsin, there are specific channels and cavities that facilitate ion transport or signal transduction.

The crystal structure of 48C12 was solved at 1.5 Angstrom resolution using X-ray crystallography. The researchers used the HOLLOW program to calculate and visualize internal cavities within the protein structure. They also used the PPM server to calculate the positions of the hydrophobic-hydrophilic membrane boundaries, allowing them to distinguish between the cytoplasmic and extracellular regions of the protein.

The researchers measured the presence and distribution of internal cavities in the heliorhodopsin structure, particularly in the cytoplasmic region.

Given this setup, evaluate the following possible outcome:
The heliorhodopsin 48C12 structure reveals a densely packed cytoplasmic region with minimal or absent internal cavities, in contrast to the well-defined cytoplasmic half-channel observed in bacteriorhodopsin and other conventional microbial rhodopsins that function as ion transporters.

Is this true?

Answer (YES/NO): NO